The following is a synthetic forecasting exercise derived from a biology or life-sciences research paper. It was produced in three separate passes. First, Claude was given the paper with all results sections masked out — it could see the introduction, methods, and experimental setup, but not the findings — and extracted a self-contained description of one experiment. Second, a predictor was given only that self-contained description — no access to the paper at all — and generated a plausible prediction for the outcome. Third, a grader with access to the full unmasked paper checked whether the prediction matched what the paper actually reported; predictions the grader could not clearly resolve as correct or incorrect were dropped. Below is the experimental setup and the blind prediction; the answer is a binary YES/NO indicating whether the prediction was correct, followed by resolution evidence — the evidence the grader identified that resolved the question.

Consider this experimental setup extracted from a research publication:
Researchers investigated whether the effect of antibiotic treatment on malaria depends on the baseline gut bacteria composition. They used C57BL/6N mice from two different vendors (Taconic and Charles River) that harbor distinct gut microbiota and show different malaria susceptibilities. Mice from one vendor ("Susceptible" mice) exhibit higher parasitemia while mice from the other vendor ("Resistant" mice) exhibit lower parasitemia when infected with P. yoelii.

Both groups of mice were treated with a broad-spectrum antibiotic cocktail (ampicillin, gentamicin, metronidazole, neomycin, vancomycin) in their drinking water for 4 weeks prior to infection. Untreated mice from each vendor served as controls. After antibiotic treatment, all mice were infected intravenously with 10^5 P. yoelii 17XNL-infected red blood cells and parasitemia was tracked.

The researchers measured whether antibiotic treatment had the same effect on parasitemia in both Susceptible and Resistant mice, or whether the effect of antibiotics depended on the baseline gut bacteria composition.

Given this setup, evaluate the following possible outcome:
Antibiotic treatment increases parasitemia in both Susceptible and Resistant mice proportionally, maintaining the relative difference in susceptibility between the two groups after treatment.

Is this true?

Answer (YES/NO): NO